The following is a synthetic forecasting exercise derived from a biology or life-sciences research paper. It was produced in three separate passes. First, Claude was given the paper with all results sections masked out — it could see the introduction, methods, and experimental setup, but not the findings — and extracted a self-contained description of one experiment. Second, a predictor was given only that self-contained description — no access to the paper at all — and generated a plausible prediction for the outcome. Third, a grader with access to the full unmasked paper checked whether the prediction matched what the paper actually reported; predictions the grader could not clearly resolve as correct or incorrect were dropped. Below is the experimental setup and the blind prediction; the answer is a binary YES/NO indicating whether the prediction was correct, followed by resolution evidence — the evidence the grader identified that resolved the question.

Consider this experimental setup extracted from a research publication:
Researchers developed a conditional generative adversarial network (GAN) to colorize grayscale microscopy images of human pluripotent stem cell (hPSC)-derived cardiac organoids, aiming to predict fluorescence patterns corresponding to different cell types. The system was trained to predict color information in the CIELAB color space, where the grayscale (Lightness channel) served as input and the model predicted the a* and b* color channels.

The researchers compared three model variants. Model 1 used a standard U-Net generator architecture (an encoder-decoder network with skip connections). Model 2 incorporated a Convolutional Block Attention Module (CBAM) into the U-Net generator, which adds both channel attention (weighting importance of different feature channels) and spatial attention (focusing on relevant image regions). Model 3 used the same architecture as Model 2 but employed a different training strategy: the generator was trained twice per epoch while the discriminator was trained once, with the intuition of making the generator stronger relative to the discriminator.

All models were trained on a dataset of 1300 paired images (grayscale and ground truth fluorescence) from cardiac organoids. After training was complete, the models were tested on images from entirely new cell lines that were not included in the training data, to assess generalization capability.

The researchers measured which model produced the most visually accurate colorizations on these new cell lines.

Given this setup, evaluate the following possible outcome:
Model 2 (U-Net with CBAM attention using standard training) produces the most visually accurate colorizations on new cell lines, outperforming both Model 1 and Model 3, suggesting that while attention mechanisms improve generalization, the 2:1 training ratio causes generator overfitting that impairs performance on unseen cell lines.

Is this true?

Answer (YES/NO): YES